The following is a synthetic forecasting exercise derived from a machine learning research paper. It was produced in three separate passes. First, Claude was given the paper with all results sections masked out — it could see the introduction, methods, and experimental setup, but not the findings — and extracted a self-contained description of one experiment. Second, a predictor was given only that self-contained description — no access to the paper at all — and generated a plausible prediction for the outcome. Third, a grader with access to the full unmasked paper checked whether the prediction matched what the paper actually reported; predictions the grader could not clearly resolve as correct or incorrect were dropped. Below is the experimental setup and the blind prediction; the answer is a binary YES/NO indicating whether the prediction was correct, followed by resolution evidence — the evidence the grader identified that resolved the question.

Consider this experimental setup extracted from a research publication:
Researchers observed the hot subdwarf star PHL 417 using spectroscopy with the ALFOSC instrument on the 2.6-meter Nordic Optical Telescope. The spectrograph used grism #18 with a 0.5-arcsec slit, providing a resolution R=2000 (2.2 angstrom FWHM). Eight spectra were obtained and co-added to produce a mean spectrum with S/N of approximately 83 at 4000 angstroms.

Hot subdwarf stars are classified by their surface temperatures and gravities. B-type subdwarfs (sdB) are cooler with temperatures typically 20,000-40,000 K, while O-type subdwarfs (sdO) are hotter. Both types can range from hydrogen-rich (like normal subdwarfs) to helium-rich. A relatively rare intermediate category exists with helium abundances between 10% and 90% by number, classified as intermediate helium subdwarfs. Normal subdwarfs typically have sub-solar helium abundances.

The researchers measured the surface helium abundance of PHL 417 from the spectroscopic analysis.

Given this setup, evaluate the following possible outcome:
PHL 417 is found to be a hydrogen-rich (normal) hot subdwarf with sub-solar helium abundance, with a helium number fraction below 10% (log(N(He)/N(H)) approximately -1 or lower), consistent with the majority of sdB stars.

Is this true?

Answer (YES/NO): NO